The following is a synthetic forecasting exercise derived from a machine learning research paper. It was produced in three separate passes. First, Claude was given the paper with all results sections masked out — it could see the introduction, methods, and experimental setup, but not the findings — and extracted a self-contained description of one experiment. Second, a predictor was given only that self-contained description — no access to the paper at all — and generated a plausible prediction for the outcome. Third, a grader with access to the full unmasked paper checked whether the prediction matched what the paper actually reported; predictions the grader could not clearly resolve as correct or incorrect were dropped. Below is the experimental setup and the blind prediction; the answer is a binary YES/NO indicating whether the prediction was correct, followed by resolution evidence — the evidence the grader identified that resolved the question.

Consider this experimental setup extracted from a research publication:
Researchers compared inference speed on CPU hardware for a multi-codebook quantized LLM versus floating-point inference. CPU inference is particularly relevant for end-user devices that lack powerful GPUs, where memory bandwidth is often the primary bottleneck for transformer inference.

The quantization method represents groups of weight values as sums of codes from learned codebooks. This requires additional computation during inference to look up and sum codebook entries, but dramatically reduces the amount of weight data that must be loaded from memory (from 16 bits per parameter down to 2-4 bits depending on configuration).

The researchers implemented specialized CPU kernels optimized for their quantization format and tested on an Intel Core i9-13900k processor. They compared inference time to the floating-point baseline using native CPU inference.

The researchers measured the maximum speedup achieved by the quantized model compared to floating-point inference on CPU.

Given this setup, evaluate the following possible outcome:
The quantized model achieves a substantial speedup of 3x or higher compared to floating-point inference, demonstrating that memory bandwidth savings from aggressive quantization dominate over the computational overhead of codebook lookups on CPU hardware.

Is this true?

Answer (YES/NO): YES